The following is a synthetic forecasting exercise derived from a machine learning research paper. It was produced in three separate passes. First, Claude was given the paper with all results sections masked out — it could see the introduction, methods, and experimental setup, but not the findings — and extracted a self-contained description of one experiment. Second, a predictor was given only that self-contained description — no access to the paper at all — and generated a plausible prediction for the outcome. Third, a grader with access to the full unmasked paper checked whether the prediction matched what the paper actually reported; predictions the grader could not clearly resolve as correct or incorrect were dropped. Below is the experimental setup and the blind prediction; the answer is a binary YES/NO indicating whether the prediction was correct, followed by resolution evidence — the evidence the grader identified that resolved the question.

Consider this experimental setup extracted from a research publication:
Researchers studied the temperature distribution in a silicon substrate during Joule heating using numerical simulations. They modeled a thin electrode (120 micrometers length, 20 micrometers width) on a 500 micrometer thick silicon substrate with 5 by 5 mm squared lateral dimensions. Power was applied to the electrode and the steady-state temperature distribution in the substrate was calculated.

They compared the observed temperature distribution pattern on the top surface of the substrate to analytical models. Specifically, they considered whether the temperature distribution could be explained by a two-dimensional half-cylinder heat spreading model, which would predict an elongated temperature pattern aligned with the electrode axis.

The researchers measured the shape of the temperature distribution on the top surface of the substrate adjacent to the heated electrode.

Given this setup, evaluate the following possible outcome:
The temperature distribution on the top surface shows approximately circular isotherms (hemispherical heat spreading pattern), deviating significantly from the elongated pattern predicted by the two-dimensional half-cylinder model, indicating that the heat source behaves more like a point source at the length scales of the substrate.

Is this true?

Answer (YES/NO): YES